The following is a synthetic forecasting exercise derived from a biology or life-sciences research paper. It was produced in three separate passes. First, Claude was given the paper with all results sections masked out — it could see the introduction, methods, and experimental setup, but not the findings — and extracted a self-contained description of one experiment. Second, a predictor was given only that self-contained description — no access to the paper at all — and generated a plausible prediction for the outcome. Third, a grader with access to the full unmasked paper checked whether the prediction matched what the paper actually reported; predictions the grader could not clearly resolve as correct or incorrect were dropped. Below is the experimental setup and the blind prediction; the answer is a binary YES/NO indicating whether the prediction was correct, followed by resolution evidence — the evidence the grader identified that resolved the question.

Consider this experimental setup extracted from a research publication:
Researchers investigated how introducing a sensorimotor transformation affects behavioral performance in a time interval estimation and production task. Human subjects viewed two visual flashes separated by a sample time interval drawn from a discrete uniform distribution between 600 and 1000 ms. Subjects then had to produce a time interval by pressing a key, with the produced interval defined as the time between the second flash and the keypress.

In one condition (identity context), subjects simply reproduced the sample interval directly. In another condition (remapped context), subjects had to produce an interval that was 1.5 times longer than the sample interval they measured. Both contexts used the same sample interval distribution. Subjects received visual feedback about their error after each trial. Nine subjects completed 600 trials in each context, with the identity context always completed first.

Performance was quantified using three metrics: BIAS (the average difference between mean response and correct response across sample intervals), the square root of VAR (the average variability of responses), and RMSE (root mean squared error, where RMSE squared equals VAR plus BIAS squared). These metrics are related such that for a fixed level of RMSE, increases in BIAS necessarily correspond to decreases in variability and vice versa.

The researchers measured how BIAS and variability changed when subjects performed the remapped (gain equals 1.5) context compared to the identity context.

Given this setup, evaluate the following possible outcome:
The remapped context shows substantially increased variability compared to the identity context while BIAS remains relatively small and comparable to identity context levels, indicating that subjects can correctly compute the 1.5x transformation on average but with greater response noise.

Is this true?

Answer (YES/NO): NO